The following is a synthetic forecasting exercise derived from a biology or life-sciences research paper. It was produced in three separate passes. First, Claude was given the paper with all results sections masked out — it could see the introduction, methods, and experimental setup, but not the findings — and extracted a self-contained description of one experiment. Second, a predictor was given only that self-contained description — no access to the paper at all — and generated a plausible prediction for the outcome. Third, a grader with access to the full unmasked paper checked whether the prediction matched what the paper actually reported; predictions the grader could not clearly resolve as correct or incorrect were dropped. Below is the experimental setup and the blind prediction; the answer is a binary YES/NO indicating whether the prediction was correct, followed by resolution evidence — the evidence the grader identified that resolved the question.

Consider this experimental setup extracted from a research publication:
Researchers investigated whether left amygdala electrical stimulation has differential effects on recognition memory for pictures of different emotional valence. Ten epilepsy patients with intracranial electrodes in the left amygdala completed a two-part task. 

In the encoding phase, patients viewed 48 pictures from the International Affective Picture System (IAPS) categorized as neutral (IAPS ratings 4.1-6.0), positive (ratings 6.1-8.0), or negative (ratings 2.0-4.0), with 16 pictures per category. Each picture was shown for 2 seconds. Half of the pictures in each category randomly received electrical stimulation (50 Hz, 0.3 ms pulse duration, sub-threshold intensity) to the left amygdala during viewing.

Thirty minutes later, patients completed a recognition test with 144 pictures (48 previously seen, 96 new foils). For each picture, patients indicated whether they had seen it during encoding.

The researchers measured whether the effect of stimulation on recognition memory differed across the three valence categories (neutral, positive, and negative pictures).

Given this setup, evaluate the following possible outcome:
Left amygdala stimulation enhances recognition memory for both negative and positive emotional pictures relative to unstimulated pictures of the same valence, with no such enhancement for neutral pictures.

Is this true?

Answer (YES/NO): NO